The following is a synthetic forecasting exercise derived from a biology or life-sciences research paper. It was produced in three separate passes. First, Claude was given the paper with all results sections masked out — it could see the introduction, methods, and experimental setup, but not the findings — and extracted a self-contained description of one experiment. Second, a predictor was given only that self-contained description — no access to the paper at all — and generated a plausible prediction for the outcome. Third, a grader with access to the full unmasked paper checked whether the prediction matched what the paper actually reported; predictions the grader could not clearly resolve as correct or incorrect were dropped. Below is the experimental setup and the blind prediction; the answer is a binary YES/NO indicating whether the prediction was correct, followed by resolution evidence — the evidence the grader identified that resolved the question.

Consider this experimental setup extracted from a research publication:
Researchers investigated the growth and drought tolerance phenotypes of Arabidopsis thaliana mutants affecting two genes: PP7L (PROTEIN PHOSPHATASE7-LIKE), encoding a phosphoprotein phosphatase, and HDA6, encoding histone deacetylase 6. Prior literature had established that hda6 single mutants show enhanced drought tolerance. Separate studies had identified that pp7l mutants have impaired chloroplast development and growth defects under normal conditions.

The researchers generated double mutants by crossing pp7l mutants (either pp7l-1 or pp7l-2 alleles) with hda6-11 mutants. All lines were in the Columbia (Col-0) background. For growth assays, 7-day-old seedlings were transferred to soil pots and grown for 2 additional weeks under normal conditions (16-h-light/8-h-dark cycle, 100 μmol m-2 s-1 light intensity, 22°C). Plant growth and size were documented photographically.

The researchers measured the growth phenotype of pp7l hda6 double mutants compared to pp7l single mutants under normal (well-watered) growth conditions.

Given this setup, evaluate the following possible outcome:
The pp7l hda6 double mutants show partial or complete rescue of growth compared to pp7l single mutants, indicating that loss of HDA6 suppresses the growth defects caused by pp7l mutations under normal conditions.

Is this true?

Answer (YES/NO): YES